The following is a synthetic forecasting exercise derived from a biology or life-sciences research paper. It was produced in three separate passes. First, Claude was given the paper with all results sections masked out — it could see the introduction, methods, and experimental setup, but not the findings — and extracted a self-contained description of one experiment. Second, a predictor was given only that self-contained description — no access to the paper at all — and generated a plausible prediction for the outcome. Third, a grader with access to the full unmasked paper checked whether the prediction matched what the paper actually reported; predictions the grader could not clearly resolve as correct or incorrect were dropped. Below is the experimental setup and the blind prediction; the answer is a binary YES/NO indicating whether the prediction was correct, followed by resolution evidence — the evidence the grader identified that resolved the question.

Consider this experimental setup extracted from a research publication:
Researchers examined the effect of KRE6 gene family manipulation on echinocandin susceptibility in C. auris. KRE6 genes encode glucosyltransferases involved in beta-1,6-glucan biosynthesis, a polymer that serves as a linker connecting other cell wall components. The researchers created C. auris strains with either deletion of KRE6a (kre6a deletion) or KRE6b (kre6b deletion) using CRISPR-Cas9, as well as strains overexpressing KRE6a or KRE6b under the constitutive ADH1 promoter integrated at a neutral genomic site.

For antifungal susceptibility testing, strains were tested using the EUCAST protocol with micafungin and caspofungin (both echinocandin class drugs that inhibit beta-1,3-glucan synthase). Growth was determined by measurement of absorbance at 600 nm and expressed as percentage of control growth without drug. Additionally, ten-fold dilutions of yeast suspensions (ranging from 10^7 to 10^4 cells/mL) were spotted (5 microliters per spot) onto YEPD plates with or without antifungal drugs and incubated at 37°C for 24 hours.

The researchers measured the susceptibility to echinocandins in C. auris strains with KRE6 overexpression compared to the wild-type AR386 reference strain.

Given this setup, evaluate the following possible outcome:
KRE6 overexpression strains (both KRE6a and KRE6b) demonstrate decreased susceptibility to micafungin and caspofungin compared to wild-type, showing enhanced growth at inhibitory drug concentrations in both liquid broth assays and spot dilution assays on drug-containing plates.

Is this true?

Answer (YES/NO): NO